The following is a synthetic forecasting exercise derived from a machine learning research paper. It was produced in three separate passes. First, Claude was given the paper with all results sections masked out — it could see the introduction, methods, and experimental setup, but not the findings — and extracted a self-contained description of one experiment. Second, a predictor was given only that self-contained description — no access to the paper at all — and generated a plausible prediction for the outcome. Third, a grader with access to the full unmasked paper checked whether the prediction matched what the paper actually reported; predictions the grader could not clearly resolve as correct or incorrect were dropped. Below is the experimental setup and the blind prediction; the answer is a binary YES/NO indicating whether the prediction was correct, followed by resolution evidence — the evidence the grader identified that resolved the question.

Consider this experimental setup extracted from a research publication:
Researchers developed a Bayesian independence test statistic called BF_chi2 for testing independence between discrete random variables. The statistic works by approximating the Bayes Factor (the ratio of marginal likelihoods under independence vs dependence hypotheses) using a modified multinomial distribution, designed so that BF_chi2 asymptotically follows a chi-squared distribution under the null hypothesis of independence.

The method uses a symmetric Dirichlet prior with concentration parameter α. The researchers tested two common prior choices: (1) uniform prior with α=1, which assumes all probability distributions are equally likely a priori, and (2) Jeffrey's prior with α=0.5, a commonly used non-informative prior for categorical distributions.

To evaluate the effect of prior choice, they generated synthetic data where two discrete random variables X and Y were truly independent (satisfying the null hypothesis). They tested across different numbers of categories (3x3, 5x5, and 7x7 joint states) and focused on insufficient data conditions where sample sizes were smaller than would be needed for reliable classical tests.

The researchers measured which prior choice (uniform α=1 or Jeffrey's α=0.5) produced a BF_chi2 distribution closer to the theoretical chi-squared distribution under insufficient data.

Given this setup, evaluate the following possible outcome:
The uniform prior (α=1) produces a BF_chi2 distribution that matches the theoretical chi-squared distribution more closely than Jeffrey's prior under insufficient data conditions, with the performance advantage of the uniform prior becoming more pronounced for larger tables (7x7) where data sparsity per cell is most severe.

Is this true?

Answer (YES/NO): NO